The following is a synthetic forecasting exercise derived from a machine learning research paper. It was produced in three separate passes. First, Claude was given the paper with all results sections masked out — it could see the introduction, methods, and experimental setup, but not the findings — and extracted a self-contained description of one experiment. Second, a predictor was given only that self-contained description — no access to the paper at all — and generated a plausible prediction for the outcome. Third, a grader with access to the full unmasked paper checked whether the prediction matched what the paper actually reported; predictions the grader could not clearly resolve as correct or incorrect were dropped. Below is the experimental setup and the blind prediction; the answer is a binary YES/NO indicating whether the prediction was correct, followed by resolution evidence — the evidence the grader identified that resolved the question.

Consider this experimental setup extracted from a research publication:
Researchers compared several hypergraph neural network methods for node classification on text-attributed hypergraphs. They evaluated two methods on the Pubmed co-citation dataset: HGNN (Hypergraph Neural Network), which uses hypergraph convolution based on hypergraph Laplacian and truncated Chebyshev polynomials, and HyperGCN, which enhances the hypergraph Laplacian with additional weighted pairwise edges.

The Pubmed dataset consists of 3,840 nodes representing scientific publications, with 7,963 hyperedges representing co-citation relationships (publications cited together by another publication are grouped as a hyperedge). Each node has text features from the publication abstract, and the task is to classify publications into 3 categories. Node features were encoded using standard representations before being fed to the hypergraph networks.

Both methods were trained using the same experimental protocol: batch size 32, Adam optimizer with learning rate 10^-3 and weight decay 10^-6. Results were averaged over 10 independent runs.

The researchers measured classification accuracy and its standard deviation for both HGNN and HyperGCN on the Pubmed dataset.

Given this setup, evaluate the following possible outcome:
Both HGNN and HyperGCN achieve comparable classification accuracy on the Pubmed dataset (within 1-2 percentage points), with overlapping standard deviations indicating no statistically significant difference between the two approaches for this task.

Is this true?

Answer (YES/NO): NO